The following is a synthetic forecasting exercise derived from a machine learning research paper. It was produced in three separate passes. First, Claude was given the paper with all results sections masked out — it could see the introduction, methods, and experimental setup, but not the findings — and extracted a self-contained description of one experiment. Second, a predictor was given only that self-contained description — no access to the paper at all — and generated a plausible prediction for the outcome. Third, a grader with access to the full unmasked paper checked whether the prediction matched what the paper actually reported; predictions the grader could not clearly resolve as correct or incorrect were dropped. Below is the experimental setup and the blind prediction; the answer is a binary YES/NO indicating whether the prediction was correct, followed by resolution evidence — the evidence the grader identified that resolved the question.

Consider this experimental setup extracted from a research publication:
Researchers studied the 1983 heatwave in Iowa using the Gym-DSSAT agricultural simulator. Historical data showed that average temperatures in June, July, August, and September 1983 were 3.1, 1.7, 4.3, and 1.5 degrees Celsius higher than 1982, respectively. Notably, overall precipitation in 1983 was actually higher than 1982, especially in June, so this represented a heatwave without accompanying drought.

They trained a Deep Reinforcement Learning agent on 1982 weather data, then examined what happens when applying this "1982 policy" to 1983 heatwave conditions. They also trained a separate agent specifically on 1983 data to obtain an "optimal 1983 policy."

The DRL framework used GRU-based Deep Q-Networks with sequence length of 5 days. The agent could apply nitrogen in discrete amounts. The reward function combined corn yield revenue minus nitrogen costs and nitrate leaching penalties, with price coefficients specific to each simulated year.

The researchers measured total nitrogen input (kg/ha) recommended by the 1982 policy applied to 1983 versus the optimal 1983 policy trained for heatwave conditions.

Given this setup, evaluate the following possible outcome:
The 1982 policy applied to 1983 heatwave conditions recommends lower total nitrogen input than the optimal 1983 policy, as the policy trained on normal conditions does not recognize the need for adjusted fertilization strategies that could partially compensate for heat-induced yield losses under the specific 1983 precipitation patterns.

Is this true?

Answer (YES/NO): NO